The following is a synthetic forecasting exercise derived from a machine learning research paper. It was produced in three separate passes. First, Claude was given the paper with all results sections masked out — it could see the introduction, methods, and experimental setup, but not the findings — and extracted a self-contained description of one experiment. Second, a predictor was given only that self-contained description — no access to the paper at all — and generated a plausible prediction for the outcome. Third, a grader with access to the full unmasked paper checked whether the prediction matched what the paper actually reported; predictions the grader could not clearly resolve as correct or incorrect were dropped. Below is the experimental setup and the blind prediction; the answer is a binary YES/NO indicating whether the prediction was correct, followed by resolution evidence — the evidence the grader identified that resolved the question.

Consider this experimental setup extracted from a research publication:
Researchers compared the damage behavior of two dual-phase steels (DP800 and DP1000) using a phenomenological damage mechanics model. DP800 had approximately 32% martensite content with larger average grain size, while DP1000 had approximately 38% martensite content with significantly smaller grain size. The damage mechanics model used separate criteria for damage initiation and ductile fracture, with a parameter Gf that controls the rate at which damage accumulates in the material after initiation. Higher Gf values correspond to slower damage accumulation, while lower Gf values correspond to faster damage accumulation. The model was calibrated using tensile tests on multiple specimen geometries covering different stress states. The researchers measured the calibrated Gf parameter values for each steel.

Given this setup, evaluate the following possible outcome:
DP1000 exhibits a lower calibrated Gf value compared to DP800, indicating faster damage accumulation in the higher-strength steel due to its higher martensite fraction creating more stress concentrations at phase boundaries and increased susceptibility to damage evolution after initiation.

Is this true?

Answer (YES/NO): NO